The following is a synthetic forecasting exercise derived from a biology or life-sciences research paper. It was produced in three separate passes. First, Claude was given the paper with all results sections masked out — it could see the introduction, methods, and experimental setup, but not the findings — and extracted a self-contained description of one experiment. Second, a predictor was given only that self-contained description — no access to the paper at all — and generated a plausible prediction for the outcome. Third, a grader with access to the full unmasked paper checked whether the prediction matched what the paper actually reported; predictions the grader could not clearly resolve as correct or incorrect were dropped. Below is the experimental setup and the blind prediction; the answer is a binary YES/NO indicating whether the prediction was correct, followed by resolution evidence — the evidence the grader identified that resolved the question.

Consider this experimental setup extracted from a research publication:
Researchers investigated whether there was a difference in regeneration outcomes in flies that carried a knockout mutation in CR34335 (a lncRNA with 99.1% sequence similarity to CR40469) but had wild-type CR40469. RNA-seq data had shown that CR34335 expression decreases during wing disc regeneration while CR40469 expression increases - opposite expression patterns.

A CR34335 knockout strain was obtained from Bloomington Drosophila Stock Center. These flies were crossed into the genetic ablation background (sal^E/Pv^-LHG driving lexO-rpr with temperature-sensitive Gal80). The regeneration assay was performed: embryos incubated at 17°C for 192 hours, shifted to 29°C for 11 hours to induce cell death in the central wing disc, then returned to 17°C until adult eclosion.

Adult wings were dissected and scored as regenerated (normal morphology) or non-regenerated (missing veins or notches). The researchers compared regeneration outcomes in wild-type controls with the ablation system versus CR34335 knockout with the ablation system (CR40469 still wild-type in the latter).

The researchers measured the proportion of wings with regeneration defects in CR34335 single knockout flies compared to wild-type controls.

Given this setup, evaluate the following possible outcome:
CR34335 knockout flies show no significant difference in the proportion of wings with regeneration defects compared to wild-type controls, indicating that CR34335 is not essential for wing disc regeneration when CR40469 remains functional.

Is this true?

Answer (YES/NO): YES